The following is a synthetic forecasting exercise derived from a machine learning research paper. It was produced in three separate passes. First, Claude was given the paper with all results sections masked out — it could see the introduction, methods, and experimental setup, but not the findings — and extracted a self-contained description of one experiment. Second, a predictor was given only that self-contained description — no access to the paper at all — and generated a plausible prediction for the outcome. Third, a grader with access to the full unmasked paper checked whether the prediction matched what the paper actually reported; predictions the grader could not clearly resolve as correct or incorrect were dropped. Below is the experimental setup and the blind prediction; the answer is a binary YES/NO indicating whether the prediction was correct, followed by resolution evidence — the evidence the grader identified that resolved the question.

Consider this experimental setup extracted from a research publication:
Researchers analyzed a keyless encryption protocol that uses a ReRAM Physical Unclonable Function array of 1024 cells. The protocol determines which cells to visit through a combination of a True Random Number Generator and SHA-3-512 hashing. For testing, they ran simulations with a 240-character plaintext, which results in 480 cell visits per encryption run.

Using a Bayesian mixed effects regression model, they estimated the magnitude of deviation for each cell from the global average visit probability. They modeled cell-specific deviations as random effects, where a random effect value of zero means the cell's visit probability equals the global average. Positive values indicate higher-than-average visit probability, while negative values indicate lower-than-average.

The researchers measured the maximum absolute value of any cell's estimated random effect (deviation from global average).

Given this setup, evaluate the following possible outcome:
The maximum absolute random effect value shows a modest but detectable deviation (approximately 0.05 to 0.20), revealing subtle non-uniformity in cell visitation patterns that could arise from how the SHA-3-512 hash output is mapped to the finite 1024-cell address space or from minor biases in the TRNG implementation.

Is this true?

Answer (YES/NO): NO